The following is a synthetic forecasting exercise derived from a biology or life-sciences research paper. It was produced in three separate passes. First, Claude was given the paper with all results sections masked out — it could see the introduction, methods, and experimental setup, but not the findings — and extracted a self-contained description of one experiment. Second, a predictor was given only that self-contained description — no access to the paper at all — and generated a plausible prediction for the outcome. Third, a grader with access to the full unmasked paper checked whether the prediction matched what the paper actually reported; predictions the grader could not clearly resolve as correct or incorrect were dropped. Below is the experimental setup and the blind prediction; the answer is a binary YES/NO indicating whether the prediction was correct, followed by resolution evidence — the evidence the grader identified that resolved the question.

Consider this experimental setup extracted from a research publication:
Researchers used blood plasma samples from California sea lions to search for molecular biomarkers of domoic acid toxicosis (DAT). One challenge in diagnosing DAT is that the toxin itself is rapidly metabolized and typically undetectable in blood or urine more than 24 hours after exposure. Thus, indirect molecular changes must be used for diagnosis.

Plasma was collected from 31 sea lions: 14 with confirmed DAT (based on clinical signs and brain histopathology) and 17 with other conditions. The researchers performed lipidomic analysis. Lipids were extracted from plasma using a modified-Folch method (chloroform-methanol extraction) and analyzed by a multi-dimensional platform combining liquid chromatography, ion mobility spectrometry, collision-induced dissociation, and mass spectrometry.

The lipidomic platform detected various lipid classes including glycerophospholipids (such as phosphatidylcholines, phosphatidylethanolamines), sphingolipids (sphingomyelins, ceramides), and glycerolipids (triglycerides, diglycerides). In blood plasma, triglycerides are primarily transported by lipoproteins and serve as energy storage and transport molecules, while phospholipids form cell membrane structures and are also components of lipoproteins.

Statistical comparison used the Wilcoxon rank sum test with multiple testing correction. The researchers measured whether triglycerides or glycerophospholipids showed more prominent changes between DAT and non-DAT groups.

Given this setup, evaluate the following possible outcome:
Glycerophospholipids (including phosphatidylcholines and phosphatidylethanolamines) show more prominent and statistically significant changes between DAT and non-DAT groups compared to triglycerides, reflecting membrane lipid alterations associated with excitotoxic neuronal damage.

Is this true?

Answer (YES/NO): NO